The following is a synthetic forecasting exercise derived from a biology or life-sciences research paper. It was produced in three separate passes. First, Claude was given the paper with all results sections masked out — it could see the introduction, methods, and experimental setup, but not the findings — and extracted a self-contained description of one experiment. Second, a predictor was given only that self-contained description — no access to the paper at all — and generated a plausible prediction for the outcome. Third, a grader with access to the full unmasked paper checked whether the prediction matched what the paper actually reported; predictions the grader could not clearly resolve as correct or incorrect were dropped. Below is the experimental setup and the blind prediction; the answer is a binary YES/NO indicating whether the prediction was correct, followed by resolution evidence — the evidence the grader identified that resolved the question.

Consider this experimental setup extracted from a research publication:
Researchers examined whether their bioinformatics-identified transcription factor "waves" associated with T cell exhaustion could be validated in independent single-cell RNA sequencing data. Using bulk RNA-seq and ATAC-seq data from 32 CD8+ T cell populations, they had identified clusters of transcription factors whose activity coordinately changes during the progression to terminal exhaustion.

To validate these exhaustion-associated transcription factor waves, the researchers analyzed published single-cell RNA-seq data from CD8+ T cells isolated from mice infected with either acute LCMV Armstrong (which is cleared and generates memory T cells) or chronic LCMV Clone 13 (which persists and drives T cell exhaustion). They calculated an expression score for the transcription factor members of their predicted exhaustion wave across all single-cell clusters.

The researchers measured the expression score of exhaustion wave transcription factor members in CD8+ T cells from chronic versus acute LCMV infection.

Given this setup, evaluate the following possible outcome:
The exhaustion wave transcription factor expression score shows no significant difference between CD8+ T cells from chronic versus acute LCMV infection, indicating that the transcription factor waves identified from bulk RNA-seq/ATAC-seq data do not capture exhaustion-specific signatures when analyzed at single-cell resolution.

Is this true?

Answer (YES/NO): NO